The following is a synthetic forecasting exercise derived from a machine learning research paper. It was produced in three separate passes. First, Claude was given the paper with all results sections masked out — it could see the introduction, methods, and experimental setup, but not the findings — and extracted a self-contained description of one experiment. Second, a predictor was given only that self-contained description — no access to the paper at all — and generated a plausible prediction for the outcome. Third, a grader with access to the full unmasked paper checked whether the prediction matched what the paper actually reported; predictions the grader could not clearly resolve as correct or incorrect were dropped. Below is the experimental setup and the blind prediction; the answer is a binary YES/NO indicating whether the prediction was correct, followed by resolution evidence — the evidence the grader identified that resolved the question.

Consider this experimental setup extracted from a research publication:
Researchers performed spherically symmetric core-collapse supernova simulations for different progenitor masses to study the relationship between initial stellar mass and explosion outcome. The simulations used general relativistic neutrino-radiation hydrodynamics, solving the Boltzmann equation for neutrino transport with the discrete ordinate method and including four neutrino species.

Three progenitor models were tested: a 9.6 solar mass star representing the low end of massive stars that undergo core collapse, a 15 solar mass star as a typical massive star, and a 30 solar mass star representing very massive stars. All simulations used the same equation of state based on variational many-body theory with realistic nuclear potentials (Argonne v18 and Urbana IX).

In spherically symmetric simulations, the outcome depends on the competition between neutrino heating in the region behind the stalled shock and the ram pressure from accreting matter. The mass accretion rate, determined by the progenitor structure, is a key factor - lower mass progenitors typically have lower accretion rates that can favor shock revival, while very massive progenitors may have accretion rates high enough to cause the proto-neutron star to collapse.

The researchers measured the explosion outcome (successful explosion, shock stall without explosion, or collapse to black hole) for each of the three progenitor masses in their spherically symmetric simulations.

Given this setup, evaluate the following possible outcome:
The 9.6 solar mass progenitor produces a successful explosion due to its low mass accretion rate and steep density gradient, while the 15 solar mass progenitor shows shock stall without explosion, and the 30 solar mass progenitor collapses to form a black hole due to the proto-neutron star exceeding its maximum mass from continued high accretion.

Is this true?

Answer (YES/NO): YES